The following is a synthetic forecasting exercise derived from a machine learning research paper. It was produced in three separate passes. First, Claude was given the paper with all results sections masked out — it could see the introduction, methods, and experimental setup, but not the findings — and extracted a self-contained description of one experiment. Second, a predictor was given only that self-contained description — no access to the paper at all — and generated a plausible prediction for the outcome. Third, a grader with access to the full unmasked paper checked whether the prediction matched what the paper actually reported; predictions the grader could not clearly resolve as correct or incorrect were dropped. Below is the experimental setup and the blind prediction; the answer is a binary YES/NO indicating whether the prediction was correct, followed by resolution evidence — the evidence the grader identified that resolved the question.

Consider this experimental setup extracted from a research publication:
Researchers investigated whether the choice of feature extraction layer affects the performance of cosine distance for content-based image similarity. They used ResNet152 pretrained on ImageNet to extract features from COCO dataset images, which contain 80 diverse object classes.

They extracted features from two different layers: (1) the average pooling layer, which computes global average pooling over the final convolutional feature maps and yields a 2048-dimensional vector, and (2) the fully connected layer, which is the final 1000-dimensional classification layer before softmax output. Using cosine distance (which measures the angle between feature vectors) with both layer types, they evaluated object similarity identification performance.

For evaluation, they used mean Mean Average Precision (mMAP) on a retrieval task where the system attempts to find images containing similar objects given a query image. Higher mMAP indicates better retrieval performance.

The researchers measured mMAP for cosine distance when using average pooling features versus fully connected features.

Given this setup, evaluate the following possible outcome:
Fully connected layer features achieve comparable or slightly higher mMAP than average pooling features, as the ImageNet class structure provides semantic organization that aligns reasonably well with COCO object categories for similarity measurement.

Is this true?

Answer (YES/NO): YES